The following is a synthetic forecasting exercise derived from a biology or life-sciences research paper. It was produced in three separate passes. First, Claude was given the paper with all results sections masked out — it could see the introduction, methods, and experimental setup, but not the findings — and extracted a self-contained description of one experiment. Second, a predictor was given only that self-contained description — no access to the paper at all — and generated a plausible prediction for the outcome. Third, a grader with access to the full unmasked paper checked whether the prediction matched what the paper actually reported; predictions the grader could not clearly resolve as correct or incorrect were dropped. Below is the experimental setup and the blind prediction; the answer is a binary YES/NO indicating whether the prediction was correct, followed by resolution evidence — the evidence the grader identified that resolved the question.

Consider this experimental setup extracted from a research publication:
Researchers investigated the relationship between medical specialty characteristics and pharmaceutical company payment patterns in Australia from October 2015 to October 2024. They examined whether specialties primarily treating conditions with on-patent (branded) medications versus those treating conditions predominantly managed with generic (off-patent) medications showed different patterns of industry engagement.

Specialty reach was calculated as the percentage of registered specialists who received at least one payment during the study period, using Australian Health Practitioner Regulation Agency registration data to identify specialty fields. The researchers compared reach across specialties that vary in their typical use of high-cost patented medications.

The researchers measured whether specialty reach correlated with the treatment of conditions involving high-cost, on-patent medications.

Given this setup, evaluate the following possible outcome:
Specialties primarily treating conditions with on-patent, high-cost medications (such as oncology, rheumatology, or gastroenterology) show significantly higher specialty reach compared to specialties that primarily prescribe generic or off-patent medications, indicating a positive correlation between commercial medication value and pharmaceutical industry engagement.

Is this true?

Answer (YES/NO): YES